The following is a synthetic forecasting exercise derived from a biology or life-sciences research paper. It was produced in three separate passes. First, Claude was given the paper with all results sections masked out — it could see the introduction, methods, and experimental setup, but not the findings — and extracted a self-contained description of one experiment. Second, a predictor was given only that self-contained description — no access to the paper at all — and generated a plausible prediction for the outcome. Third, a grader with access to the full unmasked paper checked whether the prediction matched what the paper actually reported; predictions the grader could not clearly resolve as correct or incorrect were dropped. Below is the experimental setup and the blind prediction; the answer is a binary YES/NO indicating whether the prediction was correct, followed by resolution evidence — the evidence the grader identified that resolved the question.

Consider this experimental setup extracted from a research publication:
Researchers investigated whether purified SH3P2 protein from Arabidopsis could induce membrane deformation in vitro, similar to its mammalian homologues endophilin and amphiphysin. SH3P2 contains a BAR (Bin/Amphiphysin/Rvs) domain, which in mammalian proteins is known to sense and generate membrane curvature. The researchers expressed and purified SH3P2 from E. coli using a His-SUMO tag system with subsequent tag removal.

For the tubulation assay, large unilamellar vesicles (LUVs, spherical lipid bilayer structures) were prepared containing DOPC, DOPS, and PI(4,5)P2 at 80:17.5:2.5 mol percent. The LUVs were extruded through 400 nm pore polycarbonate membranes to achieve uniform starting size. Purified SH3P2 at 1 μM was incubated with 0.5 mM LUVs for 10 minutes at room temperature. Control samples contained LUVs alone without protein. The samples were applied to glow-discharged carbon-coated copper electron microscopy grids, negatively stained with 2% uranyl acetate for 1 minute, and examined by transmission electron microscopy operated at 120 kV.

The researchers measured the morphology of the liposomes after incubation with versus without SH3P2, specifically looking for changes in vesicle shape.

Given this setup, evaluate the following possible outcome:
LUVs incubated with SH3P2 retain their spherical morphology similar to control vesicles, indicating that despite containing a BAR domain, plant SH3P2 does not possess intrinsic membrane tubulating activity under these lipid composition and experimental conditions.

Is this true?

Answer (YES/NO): NO